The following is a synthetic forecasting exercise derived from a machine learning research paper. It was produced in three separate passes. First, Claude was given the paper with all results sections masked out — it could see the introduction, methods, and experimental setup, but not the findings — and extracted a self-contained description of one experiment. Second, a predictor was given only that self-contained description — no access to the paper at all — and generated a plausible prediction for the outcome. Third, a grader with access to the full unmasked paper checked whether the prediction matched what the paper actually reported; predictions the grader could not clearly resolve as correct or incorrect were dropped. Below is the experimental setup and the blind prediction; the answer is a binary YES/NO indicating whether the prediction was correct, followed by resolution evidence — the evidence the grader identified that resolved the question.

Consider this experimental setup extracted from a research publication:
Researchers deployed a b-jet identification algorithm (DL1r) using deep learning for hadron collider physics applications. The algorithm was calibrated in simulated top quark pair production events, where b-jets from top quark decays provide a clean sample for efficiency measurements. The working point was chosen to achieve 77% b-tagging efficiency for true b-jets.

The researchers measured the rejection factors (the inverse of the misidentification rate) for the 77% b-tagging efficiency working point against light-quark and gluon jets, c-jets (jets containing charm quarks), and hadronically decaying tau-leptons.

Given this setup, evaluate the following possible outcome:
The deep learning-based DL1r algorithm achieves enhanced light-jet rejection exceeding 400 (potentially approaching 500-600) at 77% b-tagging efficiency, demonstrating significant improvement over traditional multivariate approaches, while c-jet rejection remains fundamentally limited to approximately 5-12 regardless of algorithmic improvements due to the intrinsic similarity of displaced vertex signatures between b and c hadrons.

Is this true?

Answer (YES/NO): NO